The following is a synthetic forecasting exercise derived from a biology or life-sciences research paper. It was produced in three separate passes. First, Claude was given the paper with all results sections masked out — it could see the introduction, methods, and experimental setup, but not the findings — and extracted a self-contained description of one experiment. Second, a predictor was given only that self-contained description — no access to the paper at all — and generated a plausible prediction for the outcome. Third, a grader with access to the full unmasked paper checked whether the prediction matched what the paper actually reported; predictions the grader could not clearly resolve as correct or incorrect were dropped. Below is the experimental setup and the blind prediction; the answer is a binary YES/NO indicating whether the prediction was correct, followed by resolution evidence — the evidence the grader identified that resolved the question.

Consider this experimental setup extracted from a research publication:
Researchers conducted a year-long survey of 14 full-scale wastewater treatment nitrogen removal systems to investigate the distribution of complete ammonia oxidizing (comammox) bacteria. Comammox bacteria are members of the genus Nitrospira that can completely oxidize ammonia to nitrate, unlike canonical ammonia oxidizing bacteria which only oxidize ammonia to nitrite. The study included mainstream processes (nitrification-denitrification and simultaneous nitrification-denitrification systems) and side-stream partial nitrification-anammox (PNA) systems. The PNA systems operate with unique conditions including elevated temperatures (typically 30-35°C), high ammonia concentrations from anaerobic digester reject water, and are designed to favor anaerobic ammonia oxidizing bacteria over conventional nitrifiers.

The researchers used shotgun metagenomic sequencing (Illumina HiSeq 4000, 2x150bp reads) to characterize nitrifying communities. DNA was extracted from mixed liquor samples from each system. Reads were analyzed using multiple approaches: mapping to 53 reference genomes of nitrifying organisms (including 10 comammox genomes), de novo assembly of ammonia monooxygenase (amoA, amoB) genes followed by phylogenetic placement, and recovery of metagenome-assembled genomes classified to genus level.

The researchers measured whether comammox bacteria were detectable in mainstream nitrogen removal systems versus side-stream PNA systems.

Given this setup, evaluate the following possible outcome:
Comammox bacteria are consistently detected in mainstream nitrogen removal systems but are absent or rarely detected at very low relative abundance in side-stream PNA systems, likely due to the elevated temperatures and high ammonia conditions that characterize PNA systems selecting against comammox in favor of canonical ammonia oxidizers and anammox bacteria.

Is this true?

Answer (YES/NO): NO